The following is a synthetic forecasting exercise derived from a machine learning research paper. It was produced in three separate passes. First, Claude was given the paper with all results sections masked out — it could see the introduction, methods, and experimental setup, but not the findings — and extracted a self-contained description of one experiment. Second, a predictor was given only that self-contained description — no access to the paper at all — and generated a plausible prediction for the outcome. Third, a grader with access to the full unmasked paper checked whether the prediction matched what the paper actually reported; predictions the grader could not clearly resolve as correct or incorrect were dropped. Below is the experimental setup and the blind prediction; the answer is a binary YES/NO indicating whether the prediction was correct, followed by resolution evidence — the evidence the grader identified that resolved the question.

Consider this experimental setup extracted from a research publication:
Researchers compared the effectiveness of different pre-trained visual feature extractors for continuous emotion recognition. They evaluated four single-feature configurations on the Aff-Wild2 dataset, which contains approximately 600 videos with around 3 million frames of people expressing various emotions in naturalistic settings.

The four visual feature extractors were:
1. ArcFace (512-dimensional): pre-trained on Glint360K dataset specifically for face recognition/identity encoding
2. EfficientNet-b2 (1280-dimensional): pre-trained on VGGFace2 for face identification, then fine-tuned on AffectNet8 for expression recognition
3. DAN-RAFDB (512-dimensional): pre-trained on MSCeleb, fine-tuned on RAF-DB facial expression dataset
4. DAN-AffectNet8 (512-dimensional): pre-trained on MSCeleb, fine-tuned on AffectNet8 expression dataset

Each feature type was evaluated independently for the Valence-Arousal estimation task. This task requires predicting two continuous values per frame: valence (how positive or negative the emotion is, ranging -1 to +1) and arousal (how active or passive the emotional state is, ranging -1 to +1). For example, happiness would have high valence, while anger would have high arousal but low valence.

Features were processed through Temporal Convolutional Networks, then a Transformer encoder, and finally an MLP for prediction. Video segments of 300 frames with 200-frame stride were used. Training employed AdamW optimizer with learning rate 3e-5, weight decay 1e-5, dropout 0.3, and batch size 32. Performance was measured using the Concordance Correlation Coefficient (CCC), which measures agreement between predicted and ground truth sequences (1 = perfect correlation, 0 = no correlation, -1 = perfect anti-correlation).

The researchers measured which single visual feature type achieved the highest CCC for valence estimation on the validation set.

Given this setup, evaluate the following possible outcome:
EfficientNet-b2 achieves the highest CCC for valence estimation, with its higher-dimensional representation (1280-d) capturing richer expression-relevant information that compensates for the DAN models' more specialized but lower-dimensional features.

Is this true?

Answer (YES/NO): NO